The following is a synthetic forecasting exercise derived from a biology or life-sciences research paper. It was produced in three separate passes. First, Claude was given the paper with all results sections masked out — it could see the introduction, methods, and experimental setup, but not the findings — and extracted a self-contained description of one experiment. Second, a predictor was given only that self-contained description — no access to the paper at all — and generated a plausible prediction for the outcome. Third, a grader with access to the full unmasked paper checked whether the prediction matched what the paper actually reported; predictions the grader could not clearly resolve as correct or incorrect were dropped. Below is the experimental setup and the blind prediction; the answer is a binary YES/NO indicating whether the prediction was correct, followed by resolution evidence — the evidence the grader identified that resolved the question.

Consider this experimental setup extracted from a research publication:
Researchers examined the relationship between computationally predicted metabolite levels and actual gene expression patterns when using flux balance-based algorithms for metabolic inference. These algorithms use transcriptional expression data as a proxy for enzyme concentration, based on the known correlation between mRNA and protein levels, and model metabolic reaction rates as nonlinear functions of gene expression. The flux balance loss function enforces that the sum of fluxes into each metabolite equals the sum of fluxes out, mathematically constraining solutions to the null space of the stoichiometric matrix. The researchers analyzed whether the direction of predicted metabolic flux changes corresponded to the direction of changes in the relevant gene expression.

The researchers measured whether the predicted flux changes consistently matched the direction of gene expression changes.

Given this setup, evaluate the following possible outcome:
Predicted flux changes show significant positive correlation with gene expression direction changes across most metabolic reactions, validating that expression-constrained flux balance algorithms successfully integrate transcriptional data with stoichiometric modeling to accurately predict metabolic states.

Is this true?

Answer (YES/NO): NO